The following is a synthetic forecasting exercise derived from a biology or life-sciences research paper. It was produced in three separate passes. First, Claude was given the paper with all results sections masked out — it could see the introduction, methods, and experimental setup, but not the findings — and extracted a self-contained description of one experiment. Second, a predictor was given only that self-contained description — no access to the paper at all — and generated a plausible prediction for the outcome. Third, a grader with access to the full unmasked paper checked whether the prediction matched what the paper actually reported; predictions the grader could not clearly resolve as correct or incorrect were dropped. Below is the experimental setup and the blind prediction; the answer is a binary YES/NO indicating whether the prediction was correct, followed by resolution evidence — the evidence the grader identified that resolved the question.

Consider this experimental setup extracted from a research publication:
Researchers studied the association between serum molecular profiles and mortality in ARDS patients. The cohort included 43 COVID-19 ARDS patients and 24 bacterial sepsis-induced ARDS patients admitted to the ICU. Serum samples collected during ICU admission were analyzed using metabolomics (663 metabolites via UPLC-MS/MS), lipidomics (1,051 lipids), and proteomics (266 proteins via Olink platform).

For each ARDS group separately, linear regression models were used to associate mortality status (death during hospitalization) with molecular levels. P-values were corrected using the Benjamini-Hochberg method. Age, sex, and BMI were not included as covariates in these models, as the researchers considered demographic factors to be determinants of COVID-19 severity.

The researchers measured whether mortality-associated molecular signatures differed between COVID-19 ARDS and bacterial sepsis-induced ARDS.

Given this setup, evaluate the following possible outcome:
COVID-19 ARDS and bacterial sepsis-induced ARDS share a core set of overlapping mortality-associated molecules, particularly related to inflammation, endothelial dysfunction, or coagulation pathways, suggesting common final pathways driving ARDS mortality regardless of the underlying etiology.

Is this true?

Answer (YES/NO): NO